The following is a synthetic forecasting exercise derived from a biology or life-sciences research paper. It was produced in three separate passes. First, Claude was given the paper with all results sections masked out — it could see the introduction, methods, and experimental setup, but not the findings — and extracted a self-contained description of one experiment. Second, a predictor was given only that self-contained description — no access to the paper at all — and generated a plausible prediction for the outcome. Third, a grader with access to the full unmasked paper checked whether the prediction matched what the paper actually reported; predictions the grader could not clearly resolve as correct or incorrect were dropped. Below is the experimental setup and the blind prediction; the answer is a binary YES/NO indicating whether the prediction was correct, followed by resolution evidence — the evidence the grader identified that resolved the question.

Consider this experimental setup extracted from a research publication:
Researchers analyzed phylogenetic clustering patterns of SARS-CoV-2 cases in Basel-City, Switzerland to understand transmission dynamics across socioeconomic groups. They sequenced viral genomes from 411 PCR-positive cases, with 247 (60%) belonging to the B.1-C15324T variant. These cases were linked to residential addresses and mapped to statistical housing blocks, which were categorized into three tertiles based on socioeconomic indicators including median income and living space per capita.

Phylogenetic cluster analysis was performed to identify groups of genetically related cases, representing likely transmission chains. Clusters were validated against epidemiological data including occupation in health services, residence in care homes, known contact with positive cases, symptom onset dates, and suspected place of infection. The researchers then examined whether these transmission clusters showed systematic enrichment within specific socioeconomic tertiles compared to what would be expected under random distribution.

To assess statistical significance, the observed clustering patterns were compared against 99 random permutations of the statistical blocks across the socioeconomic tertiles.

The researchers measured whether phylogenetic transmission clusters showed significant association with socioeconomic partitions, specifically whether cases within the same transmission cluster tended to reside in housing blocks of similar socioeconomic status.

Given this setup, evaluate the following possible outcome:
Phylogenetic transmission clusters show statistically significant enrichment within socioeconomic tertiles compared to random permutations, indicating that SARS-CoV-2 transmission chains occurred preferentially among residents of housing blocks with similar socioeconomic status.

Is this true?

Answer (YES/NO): NO